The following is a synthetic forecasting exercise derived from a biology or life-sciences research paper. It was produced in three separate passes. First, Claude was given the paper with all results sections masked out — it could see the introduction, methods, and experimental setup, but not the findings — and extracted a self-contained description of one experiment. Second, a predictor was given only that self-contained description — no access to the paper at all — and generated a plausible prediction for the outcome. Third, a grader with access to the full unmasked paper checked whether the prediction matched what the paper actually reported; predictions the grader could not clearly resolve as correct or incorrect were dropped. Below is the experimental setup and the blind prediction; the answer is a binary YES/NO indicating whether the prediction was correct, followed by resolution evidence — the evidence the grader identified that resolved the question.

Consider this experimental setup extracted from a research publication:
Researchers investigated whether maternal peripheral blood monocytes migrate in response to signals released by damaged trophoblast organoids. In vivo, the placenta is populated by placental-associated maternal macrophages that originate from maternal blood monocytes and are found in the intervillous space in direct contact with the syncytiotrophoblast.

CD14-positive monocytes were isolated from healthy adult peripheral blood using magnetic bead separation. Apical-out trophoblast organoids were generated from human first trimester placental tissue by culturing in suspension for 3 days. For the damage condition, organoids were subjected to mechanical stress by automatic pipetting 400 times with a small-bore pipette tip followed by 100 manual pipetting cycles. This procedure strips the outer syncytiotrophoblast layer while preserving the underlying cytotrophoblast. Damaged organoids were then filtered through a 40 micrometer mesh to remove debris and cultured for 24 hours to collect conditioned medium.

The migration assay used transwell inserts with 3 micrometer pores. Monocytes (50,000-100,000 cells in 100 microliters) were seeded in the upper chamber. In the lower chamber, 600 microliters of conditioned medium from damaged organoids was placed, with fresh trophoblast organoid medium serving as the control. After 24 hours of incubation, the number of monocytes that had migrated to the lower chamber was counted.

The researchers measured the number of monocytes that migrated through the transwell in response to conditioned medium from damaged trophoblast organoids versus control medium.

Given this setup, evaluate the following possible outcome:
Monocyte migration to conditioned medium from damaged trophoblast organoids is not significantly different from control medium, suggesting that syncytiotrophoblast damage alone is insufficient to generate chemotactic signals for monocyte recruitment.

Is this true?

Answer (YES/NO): NO